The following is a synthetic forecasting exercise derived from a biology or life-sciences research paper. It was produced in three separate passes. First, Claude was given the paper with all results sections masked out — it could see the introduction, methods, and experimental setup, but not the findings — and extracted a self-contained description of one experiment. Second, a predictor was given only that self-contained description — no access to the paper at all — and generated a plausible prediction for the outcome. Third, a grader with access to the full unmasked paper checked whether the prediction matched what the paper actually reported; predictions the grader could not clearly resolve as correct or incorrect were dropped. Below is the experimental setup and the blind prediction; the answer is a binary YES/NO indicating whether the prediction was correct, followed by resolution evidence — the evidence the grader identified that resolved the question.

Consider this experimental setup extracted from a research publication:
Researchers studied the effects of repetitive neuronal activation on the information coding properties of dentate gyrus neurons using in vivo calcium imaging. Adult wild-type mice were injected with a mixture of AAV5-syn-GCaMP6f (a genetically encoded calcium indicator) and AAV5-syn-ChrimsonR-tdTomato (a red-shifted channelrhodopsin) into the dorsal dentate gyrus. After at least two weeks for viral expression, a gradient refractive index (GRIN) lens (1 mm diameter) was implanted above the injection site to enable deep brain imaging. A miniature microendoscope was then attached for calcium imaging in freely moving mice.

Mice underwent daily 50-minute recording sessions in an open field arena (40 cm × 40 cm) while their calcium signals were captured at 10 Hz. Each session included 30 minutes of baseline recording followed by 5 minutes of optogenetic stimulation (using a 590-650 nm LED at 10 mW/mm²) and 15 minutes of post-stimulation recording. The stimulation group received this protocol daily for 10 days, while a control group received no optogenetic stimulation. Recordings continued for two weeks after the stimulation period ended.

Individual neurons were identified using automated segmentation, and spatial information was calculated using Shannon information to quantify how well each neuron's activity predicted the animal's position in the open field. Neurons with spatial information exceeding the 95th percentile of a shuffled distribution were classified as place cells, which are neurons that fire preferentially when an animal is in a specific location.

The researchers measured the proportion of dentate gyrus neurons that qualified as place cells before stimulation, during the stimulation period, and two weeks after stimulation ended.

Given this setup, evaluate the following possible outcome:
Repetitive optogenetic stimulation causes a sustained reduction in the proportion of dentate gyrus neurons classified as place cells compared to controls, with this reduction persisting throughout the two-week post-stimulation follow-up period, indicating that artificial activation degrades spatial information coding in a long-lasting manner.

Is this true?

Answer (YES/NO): YES